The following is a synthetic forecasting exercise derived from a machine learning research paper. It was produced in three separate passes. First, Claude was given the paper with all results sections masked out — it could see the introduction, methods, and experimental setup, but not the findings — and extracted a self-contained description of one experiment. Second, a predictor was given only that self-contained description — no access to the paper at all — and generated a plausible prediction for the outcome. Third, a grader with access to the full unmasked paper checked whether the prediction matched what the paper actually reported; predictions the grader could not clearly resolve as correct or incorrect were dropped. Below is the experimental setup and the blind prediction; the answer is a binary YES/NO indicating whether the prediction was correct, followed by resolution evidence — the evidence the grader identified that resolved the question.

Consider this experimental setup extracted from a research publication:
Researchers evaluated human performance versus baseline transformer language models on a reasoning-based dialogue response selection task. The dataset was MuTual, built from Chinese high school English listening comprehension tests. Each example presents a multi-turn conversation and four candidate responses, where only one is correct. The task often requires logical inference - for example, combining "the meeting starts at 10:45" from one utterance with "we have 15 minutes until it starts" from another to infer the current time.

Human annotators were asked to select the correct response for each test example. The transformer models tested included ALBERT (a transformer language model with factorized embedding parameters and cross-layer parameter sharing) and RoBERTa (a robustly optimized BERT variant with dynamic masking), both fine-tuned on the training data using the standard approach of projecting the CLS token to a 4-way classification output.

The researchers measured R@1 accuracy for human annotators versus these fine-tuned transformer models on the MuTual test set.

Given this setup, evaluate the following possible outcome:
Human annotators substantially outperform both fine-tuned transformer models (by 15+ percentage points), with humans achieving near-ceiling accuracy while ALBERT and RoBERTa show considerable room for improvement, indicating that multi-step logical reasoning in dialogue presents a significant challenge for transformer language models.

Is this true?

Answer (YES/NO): NO